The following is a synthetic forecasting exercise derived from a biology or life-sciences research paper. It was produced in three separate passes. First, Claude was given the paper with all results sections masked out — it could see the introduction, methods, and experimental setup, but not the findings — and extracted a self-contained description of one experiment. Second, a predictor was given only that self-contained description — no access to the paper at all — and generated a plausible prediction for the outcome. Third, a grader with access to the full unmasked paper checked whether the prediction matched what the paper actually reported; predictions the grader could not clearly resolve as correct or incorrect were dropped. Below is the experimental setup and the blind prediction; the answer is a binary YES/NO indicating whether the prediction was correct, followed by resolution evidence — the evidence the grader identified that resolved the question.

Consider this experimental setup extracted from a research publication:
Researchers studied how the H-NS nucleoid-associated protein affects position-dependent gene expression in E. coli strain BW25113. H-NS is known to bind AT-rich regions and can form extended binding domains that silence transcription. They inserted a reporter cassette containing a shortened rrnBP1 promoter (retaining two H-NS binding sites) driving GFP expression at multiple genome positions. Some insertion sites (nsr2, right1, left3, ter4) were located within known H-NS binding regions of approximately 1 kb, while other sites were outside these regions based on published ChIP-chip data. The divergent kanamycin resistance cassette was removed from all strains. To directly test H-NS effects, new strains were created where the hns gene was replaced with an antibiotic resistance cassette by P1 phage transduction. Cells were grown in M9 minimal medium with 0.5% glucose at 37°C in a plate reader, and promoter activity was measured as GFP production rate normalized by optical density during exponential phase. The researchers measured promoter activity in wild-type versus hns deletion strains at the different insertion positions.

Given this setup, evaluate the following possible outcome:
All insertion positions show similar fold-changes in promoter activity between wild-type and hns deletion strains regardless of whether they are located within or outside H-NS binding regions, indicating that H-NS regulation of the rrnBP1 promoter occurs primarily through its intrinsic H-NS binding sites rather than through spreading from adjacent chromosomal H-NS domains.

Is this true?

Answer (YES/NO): NO